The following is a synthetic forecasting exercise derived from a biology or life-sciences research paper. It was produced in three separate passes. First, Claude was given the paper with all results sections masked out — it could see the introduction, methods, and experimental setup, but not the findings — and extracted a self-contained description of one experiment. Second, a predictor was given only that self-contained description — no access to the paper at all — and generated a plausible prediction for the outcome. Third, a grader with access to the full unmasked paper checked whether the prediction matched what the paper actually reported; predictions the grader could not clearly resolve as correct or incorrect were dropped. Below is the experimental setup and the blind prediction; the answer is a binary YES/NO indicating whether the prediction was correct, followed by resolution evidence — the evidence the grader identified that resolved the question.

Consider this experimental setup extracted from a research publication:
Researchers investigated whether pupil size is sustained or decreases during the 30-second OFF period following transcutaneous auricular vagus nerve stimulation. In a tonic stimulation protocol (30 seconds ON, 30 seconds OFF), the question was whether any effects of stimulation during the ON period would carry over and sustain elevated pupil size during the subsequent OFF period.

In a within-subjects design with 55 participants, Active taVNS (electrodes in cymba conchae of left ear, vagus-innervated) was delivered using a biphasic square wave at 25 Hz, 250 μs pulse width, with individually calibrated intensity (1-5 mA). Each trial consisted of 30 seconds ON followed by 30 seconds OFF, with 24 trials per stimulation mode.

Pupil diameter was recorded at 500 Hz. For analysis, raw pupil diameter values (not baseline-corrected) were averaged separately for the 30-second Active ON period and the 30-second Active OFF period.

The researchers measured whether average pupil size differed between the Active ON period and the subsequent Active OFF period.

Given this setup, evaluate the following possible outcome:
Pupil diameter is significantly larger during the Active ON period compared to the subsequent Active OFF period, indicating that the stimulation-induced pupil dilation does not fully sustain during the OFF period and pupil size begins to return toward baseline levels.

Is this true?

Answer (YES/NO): YES